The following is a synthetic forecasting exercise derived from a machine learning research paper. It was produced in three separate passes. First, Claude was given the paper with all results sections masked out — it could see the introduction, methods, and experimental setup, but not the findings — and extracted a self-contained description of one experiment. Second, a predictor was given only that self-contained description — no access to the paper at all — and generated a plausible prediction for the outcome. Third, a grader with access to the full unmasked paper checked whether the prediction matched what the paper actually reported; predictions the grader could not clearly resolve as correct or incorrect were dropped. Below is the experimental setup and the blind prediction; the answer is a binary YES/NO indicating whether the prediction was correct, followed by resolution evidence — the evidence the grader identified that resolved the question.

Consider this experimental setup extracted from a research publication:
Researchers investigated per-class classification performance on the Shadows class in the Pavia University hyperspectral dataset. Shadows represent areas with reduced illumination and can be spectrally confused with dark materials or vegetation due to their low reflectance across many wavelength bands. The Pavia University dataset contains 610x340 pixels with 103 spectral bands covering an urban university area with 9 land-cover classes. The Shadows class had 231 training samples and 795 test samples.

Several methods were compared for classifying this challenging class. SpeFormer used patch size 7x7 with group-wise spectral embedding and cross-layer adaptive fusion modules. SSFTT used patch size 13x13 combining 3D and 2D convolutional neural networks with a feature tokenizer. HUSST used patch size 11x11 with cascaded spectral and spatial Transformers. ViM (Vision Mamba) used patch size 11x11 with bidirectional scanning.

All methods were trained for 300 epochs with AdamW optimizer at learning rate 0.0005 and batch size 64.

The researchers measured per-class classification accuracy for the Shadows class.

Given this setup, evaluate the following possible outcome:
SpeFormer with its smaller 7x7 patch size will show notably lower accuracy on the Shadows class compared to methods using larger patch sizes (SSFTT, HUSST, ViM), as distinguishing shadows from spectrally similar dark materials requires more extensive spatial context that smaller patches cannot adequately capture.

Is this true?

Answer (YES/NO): NO